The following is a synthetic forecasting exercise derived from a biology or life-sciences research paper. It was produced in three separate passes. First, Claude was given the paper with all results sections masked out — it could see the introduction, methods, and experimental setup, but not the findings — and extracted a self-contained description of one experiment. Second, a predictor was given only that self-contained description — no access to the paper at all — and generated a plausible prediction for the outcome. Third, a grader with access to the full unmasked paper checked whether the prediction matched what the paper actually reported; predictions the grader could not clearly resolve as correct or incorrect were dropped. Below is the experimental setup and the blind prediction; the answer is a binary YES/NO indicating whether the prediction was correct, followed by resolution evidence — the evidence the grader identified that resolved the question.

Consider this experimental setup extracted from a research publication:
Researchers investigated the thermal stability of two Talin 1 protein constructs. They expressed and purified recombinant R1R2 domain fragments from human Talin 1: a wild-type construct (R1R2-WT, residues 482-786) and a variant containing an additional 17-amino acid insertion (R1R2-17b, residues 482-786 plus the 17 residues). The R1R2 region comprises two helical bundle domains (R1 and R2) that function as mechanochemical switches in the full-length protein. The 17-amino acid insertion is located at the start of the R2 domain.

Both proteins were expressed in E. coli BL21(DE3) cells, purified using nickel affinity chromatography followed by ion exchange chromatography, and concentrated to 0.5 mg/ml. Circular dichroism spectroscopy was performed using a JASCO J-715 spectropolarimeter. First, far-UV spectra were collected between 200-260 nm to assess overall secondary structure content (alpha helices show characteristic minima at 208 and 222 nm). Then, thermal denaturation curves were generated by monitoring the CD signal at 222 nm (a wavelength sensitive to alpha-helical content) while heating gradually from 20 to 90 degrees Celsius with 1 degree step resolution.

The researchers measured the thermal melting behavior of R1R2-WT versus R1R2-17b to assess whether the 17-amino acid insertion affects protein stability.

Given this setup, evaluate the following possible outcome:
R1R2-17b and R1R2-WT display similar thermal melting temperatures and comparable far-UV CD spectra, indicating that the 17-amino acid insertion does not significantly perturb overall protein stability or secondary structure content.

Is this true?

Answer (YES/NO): NO